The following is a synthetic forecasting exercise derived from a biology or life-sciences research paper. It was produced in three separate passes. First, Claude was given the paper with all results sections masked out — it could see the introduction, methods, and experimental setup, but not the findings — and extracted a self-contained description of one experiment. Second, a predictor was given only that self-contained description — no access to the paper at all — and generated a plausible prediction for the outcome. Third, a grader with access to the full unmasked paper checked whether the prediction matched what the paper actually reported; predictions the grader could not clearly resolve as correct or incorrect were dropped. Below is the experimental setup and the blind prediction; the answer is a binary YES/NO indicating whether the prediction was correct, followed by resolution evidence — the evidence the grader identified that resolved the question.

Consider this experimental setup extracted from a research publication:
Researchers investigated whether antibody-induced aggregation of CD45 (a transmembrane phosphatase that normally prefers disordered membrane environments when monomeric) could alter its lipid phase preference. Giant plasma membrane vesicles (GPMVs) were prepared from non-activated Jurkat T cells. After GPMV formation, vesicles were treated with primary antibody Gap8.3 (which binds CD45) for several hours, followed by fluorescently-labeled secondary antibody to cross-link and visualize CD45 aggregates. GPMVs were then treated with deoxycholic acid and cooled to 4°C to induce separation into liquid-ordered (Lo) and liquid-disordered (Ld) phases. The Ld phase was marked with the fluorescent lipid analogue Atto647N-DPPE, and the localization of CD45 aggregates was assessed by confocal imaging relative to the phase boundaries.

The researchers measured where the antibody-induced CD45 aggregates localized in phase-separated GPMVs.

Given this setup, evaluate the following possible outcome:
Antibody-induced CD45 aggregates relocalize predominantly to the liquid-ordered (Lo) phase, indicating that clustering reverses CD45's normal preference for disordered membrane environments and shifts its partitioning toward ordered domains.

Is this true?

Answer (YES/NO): NO